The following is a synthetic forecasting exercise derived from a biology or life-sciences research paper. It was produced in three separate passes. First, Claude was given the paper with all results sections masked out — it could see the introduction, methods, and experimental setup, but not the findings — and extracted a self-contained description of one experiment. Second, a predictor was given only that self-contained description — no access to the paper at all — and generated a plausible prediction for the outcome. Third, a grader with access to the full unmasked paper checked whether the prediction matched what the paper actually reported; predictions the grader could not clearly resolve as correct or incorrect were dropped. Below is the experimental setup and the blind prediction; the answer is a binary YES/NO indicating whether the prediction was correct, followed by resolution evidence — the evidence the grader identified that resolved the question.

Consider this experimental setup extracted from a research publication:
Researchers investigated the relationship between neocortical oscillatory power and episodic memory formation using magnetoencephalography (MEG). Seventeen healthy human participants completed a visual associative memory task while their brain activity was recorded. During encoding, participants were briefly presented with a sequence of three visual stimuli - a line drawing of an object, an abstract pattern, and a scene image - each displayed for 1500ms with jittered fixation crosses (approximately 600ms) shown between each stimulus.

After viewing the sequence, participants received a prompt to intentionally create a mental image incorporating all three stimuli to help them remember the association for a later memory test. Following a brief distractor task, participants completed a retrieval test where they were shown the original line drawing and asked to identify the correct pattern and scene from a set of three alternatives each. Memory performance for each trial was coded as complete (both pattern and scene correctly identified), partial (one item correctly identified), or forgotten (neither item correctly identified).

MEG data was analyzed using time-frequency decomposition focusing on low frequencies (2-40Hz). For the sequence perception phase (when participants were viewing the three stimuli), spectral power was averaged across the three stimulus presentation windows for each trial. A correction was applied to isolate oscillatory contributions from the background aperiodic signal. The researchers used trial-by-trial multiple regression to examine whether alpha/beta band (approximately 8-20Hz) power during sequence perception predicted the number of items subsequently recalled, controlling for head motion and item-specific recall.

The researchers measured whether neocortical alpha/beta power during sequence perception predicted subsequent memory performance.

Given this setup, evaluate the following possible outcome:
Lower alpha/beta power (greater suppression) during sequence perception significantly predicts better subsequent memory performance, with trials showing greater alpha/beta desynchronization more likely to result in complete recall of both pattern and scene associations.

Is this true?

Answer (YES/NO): YES